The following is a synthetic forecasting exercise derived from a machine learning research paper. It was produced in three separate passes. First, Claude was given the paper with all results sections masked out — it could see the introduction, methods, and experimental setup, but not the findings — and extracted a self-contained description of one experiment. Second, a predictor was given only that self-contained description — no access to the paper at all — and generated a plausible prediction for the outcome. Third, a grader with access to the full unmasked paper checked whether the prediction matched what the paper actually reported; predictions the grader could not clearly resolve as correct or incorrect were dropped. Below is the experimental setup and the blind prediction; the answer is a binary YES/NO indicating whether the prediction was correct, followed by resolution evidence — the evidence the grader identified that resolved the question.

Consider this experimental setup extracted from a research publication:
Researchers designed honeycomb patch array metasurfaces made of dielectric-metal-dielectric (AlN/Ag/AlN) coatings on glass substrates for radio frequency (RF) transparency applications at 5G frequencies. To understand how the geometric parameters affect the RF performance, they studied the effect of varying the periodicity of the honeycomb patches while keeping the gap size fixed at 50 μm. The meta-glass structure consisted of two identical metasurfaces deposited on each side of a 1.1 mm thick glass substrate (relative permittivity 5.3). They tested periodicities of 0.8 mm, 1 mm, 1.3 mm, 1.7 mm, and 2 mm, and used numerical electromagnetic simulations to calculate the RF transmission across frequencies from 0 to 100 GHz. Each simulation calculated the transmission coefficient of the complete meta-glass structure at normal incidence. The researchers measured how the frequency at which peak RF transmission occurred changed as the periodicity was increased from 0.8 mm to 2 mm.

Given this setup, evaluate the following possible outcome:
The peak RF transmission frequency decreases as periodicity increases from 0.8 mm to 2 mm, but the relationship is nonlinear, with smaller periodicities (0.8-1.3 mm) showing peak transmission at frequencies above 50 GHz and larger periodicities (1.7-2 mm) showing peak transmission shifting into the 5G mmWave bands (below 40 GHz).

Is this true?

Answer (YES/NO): NO